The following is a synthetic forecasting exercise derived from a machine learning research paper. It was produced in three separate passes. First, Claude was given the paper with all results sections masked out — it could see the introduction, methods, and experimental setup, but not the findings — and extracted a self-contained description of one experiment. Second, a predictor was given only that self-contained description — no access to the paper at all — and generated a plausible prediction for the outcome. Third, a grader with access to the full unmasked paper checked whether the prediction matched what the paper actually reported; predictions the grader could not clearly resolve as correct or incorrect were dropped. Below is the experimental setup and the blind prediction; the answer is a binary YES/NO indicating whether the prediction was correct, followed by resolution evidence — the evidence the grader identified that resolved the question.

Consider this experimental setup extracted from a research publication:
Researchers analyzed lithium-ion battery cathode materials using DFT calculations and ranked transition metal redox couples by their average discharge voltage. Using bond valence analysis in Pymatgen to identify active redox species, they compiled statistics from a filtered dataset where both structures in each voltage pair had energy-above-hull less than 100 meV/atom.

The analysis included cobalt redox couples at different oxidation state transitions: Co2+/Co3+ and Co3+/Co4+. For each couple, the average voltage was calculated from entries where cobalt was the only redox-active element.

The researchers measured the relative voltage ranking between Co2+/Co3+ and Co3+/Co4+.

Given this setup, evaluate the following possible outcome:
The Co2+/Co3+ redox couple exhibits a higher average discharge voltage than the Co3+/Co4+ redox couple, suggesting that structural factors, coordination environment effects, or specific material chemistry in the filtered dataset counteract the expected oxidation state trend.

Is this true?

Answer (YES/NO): YES